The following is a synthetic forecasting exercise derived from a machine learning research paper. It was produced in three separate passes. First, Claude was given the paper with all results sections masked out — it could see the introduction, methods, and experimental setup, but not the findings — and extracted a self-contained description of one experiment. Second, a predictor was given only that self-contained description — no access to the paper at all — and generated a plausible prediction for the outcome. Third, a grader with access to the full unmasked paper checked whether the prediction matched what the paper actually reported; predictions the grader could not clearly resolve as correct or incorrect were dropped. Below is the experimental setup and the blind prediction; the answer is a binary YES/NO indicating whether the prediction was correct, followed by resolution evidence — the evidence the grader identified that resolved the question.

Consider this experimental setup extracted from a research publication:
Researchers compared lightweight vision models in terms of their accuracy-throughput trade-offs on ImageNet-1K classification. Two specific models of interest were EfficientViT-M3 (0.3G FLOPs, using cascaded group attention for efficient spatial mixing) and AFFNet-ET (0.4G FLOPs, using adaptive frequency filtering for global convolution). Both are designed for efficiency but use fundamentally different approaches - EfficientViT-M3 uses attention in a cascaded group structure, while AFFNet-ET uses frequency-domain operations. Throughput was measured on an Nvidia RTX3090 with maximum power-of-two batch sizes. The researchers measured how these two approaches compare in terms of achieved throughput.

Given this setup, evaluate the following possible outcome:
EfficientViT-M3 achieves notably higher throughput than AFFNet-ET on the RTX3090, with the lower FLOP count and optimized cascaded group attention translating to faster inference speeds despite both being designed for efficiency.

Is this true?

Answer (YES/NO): YES